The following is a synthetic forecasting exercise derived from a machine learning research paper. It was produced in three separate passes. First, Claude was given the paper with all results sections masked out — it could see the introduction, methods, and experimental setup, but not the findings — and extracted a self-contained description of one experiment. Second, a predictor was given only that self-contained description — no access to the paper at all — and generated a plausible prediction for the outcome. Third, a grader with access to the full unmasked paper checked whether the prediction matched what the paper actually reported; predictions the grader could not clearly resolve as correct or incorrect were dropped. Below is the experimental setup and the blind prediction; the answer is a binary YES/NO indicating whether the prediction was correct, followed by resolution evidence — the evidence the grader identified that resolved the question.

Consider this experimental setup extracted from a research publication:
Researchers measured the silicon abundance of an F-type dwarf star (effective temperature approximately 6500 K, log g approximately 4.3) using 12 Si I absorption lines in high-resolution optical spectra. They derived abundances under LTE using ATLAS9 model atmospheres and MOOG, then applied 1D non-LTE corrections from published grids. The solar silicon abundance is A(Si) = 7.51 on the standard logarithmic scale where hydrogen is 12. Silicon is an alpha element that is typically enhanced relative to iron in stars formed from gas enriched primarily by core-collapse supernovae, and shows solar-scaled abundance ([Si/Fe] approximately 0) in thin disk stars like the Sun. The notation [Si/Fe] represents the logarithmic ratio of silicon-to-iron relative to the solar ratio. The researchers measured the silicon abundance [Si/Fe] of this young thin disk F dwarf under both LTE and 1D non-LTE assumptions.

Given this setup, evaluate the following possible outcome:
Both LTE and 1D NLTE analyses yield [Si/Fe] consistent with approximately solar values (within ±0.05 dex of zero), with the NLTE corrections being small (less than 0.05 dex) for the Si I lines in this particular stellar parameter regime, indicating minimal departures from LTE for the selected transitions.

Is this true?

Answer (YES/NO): NO